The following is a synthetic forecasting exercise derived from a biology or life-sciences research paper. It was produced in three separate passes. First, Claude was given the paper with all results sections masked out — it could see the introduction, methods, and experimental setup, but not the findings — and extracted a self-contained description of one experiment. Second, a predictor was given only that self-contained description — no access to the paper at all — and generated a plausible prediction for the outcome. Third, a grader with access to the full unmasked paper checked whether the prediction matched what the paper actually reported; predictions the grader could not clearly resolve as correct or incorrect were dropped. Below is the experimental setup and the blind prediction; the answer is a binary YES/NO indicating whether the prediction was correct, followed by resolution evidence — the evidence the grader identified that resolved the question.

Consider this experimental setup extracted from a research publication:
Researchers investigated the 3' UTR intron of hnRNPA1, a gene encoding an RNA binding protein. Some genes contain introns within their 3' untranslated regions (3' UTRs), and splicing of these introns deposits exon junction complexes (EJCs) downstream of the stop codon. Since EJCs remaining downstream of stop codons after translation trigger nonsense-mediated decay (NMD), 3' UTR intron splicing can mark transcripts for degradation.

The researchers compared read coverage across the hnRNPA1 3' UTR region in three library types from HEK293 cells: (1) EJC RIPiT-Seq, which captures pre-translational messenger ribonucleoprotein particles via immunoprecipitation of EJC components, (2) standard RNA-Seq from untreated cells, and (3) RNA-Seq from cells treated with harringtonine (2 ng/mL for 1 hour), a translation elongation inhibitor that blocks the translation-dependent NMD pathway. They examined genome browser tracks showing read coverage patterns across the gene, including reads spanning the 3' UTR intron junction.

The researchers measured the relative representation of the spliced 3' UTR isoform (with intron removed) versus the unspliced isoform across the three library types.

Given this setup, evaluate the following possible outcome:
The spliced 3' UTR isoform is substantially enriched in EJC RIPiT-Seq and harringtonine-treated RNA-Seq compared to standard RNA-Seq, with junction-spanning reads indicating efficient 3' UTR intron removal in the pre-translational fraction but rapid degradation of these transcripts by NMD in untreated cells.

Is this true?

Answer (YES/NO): NO